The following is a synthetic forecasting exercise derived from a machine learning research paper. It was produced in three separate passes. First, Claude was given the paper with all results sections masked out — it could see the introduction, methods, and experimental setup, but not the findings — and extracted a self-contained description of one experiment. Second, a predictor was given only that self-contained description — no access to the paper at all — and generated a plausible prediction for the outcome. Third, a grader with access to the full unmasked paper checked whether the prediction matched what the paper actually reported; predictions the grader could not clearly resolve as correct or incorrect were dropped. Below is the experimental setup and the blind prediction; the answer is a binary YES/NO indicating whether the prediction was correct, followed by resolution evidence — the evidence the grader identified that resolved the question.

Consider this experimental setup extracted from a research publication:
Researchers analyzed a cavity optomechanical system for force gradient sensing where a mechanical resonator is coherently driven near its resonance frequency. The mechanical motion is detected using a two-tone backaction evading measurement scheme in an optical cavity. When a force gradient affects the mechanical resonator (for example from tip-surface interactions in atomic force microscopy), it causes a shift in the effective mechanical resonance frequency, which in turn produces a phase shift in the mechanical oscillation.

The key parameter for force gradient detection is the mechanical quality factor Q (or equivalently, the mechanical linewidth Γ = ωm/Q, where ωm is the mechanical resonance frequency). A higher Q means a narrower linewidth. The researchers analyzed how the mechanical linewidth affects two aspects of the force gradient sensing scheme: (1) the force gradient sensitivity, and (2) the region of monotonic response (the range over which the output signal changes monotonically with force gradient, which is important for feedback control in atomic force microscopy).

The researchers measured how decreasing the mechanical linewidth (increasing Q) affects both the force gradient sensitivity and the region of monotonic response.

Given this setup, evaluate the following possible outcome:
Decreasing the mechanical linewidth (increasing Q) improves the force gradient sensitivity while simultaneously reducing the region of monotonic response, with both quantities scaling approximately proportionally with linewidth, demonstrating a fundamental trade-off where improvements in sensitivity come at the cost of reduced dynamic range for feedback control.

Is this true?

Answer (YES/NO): NO